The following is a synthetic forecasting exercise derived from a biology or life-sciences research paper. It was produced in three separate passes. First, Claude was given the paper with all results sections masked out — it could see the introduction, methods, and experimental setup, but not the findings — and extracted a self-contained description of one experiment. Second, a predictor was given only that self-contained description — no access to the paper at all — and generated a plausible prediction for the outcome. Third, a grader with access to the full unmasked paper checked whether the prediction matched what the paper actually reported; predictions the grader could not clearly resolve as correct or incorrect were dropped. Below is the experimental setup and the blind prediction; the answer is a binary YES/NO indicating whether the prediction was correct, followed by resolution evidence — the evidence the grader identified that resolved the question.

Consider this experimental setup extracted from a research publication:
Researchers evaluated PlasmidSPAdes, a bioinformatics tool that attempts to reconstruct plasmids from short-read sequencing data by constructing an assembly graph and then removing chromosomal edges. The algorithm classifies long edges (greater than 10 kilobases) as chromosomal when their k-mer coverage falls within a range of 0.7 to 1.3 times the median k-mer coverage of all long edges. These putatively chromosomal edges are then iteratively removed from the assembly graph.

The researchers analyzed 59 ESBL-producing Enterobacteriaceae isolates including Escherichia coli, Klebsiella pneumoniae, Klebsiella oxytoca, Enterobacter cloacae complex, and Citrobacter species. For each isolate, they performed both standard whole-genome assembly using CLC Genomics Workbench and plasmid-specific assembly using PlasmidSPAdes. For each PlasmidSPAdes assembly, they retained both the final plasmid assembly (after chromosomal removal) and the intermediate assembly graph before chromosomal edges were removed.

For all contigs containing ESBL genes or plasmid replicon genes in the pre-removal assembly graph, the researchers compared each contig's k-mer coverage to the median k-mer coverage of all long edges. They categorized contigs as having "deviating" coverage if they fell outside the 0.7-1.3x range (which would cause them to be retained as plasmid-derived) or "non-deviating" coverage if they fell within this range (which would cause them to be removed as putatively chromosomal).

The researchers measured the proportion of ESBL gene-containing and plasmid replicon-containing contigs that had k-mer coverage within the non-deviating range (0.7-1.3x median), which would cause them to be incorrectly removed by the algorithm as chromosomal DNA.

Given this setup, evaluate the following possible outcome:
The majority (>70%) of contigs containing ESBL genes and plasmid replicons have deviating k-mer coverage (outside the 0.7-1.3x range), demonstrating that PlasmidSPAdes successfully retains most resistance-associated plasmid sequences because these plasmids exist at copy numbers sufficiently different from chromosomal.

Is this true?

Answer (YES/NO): NO